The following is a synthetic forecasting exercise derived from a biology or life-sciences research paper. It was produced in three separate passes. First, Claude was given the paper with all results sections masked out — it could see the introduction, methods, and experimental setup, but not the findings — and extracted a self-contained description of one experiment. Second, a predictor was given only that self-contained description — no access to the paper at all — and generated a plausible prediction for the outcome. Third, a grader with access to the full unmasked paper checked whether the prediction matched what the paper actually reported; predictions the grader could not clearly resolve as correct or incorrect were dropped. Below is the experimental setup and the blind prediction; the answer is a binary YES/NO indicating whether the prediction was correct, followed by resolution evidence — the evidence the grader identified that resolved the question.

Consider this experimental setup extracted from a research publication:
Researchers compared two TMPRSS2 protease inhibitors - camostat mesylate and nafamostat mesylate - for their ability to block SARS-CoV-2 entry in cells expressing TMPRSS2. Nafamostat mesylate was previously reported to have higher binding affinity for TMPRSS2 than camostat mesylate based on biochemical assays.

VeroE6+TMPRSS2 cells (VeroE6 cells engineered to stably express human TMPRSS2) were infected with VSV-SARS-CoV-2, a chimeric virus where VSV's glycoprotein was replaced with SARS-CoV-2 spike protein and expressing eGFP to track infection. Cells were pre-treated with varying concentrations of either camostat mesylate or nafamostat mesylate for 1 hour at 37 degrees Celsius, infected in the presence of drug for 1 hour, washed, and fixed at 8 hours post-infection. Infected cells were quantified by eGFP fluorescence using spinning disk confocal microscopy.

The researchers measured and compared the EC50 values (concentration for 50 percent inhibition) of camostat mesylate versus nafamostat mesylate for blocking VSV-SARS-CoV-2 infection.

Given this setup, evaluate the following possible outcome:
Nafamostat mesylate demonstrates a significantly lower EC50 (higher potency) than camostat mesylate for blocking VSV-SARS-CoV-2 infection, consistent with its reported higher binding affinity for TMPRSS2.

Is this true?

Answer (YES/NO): YES